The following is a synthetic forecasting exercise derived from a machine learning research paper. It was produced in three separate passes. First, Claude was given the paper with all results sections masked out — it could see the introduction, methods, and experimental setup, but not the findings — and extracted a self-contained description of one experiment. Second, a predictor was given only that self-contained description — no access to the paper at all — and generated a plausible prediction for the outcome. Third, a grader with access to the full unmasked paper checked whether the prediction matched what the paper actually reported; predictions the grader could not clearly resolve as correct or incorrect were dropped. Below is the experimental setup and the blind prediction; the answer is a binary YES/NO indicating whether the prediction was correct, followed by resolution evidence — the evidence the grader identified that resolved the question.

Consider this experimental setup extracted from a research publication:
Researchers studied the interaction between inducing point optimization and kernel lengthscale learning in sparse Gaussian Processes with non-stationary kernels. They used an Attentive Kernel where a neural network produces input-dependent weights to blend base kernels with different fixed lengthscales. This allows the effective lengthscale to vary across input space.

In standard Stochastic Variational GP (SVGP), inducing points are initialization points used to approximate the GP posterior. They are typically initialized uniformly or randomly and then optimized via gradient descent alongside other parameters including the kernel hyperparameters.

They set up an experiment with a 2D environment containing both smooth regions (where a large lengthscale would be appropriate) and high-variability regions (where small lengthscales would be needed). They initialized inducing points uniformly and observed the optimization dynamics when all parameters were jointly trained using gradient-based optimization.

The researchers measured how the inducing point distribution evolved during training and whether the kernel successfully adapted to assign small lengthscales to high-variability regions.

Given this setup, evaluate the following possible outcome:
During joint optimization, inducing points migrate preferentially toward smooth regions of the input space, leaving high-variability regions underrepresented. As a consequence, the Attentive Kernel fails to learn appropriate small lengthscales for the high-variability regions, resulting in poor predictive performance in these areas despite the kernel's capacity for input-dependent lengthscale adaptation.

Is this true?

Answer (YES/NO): NO